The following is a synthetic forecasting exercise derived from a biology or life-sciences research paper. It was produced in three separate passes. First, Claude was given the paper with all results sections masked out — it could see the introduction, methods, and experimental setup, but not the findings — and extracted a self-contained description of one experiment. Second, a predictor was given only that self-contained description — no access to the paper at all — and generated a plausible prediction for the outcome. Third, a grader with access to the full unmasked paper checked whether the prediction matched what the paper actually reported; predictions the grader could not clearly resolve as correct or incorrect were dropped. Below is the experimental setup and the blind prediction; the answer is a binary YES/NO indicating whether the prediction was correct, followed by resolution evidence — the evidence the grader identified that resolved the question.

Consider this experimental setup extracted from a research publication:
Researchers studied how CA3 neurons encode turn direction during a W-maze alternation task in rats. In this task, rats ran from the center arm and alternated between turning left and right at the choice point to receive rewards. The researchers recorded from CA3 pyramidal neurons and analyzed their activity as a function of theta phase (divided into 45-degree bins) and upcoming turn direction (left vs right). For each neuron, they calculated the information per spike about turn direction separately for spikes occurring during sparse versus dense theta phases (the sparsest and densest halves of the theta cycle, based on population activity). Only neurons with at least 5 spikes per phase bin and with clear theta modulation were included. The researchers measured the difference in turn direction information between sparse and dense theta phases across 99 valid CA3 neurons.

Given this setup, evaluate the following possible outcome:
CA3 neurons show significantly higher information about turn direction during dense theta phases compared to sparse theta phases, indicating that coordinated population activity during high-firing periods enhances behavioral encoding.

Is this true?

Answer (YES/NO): NO